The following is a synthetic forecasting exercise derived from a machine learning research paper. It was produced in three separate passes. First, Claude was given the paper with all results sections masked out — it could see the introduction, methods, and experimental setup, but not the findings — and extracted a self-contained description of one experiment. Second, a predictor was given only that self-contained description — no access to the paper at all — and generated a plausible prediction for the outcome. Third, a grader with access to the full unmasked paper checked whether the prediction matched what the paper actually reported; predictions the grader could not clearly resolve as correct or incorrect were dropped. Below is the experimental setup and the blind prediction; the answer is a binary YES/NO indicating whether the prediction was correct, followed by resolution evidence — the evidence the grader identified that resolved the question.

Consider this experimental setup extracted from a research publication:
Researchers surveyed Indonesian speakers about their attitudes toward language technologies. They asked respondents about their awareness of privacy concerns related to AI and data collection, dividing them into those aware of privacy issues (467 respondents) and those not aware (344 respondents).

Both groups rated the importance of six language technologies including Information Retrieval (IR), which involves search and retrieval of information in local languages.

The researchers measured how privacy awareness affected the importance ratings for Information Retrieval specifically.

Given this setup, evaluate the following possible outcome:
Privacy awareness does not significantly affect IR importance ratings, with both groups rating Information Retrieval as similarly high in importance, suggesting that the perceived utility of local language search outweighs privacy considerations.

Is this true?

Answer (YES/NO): YES